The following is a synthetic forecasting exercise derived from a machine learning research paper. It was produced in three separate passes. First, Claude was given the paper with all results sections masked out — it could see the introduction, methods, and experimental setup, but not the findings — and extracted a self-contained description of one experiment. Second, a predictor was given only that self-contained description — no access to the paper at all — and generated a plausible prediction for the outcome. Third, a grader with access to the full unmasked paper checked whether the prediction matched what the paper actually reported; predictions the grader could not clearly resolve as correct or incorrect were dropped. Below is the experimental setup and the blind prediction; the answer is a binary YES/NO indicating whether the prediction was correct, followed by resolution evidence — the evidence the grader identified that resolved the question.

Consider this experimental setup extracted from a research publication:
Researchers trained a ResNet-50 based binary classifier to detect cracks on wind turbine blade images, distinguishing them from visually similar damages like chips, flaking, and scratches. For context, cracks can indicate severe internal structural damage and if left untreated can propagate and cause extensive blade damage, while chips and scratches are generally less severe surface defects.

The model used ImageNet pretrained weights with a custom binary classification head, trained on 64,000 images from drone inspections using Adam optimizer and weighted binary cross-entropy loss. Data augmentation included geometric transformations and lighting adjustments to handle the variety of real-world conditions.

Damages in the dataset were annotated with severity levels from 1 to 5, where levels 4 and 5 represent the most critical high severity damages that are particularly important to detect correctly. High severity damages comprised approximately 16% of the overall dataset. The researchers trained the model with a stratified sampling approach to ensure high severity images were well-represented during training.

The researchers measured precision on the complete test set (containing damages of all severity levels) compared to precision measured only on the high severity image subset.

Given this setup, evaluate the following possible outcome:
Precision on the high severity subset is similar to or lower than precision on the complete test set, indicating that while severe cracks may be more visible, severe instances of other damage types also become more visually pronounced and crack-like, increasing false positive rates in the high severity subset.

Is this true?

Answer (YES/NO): NO